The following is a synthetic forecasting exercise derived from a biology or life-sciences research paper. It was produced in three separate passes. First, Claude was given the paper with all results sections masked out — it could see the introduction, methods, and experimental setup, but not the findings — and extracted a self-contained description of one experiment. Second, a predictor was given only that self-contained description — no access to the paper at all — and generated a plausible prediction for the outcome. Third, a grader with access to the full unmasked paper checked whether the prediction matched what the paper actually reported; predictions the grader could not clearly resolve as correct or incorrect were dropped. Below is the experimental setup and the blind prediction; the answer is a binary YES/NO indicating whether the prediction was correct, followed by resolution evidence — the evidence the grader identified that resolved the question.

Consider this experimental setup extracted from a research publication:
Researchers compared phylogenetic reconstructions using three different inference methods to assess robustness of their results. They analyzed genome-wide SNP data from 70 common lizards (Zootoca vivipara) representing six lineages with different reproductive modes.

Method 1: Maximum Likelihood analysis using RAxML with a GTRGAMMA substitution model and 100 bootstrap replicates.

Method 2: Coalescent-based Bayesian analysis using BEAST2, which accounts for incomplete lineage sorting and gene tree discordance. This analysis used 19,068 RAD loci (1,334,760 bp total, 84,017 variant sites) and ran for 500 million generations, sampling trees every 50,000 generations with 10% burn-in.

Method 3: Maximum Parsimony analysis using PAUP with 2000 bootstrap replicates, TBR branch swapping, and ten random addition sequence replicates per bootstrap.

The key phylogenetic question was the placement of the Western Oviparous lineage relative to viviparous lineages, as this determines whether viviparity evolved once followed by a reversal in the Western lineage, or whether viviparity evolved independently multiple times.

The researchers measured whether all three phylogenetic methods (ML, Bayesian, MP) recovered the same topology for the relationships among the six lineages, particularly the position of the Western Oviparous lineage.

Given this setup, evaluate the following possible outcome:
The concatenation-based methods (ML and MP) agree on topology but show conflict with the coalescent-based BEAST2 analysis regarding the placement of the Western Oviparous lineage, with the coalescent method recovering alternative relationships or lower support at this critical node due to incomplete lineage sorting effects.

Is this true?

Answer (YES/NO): NO